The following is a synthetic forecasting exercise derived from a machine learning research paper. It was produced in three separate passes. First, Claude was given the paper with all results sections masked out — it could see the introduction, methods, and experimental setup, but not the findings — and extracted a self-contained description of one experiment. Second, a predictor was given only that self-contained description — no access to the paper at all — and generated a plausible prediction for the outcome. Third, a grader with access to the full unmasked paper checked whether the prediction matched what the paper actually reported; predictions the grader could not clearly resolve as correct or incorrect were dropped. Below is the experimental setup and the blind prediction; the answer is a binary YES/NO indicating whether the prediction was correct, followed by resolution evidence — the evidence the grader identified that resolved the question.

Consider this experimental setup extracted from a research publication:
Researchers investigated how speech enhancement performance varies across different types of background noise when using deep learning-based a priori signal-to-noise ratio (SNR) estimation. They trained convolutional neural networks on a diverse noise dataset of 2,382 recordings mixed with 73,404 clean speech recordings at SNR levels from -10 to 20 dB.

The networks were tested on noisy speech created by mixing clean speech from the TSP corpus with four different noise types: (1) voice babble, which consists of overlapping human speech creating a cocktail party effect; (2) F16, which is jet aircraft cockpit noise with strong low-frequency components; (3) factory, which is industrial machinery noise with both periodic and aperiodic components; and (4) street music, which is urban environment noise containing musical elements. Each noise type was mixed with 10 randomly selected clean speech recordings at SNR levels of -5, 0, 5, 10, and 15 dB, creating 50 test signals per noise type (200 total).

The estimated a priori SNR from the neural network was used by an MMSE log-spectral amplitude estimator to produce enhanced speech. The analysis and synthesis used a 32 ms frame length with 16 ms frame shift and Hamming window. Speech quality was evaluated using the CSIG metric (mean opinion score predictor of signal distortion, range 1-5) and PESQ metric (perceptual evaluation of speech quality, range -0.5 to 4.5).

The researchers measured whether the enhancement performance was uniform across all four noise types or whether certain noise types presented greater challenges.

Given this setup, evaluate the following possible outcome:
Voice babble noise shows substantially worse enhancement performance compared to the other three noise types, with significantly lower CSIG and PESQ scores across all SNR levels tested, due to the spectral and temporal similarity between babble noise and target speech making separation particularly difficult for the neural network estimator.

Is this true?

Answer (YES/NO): NO